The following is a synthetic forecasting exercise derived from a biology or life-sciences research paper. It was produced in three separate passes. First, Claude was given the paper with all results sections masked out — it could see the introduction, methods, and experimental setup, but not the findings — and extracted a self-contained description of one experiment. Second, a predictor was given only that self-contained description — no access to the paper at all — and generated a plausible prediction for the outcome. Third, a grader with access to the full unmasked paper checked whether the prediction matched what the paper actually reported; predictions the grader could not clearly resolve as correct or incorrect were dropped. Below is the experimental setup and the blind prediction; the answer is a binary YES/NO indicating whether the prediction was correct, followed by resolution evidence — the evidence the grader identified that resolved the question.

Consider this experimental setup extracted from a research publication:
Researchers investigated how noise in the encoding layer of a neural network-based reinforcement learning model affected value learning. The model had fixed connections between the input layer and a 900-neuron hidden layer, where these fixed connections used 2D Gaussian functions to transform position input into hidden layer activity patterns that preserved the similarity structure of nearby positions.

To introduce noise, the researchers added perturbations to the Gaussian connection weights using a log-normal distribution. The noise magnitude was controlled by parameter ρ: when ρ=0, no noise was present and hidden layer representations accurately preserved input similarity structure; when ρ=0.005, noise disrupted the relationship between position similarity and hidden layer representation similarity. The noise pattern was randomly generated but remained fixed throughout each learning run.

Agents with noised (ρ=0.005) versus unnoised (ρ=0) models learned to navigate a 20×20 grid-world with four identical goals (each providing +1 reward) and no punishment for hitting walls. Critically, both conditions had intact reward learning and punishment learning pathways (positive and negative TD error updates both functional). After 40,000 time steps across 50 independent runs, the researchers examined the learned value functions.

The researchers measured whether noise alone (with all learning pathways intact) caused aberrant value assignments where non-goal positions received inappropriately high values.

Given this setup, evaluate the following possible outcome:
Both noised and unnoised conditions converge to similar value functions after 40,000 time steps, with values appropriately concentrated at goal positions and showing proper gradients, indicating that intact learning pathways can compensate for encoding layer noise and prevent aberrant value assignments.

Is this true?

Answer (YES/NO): YES